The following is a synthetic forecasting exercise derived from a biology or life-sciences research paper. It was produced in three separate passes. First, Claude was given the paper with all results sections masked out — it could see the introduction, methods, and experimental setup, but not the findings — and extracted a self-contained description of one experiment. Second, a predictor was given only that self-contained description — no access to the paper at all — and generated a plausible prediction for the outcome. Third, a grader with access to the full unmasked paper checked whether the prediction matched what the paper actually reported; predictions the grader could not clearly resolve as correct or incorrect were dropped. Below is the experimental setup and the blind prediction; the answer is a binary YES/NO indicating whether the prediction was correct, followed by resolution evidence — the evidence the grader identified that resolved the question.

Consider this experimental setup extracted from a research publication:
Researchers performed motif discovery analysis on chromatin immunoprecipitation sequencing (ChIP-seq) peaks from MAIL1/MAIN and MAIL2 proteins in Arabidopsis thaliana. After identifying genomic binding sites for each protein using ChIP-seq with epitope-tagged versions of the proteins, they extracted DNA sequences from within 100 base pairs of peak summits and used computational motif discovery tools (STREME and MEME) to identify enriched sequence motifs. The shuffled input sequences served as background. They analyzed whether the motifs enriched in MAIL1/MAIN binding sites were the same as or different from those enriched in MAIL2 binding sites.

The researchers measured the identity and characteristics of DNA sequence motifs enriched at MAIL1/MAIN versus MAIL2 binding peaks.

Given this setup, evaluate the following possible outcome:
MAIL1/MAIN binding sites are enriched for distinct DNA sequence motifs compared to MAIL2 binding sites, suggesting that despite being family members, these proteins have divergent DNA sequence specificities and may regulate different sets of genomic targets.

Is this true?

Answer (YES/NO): YES